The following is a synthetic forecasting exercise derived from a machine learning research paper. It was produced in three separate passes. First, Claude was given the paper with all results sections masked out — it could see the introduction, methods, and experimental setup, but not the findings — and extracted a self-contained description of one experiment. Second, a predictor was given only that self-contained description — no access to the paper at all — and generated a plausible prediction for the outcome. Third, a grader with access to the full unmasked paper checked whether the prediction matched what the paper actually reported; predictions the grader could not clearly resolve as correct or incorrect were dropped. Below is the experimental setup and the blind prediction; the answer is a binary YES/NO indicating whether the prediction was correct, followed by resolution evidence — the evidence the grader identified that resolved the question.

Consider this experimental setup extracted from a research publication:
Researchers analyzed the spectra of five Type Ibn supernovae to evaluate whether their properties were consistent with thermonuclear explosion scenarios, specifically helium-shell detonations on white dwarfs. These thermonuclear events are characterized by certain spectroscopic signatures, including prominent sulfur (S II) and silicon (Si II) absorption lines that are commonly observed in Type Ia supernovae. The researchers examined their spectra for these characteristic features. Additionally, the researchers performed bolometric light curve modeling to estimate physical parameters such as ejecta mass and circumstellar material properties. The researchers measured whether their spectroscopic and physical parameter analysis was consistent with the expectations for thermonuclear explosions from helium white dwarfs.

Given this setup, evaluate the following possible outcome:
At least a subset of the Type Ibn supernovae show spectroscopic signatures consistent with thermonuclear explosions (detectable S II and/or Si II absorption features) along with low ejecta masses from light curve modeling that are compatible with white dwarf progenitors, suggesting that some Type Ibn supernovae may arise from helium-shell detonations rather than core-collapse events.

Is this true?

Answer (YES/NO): NO